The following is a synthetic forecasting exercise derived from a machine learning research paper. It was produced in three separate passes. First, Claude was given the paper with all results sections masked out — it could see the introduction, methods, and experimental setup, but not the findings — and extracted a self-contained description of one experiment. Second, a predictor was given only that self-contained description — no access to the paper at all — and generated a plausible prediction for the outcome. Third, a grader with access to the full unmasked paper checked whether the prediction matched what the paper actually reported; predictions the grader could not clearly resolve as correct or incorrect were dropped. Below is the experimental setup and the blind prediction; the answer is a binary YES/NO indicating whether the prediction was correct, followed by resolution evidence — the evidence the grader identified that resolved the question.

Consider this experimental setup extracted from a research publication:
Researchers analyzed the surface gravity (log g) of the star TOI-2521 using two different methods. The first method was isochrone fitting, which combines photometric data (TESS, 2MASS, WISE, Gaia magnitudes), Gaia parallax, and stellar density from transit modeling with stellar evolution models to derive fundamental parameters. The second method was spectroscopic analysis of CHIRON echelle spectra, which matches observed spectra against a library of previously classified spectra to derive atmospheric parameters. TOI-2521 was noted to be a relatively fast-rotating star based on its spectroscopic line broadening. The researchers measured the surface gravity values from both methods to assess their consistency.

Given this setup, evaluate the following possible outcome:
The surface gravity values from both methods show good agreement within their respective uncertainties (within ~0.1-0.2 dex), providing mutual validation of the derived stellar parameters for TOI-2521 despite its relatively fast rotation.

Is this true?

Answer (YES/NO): NO